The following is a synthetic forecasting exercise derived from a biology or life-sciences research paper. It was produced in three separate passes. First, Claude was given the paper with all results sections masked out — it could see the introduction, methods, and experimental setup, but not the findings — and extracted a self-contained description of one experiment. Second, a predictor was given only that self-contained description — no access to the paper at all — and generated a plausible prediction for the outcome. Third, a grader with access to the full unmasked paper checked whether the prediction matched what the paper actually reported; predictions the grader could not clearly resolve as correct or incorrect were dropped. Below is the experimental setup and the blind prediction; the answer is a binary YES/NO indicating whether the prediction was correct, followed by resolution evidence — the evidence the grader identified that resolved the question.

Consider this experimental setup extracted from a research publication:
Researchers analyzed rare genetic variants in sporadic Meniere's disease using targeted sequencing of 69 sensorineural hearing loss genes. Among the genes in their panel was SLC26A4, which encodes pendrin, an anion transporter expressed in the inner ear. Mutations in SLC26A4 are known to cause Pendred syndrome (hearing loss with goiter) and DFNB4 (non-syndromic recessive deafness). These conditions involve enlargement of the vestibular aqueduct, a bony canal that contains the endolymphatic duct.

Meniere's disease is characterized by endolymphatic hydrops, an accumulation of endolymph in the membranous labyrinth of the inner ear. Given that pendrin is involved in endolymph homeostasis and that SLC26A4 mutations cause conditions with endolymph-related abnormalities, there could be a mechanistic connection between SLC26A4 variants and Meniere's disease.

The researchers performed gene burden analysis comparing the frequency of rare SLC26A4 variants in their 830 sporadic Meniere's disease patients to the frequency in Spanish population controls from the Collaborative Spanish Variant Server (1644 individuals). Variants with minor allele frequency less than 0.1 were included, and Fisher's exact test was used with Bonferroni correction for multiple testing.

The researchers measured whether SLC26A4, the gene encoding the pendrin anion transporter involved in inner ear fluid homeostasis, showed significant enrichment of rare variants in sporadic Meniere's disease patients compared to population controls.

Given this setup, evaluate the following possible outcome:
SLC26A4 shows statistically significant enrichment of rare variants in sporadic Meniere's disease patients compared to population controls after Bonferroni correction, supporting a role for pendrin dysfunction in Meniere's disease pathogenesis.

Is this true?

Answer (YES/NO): YES